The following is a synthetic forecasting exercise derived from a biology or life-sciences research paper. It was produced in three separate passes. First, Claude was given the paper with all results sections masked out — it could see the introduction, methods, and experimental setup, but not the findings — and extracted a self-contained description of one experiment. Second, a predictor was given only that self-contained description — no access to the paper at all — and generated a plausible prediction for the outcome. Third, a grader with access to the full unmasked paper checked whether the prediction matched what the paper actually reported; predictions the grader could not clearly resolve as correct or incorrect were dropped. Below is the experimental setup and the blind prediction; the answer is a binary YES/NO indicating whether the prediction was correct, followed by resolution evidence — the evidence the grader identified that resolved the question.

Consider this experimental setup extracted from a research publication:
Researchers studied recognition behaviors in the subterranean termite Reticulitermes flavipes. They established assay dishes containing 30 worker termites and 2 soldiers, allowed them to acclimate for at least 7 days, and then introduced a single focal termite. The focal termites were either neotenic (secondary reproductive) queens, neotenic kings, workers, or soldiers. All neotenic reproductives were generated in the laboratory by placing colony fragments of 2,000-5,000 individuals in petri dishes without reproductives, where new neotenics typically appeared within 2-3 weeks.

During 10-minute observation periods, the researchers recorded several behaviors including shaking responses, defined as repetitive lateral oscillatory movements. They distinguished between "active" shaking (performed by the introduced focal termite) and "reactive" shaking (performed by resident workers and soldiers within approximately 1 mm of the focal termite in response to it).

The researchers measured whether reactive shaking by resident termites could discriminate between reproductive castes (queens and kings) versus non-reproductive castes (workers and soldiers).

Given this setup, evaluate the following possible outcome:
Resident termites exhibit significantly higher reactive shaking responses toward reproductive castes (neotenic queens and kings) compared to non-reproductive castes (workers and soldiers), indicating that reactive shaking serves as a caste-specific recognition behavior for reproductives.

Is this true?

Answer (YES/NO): YES